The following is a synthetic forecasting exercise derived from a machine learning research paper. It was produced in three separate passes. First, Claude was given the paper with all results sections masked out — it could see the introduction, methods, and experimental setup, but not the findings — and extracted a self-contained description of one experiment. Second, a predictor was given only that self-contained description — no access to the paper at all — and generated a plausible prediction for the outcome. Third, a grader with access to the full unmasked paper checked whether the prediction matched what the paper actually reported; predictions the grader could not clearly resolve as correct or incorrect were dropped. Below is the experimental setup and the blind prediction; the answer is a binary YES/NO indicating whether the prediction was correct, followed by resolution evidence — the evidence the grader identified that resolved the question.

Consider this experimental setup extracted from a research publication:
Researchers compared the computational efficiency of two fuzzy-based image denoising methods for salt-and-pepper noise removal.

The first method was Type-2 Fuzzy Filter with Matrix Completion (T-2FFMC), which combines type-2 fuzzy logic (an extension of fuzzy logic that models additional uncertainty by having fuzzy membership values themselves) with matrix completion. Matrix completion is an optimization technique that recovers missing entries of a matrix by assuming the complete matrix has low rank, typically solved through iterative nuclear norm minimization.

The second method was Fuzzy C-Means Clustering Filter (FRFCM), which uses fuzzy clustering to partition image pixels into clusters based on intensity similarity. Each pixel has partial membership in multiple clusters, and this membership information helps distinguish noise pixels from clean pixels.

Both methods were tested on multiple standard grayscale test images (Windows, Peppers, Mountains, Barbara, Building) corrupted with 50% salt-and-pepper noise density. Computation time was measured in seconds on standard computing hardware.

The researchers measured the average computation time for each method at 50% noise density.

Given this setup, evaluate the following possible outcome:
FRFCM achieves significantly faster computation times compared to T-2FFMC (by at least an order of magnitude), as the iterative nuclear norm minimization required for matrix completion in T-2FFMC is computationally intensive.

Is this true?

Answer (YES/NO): YES